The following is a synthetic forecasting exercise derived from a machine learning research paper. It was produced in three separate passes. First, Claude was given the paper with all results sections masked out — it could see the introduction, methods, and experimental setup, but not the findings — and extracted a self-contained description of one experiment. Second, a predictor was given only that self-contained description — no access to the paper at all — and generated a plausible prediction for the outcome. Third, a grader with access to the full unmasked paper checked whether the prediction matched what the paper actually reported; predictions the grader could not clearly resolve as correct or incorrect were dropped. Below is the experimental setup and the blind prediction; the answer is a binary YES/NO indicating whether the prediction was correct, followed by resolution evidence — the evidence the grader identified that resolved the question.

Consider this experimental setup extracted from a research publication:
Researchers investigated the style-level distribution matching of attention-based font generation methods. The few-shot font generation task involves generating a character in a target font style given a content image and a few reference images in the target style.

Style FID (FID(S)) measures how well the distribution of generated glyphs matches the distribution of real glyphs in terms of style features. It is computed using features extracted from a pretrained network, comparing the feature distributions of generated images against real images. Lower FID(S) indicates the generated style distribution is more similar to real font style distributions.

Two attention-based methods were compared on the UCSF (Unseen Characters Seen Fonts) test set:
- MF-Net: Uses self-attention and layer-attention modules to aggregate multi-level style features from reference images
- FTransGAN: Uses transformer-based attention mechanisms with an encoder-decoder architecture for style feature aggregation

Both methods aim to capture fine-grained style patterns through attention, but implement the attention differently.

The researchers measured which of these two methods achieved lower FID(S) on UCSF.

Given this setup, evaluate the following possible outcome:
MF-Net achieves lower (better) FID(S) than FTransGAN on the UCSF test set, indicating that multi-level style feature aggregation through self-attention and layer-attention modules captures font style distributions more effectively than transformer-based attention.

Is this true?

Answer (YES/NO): NO